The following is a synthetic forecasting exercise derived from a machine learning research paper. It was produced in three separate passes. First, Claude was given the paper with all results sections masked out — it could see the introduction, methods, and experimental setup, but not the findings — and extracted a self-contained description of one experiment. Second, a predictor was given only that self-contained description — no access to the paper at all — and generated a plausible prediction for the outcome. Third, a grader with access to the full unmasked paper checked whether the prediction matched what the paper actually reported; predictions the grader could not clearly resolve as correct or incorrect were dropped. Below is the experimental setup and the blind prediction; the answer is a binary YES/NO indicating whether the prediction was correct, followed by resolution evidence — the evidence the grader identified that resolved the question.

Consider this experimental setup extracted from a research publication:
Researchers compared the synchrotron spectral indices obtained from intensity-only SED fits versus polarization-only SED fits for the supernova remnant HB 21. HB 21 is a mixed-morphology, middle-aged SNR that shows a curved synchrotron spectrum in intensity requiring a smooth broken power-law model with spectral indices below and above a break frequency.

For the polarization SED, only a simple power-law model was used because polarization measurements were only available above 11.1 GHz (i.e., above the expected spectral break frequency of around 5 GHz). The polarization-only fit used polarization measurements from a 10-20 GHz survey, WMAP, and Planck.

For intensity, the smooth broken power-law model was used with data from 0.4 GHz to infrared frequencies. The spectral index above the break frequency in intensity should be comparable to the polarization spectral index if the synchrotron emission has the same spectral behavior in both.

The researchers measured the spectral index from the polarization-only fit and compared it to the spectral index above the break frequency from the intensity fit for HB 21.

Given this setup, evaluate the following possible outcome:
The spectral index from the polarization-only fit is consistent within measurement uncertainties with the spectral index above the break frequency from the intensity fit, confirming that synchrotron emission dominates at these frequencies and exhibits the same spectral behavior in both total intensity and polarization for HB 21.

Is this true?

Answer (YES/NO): NO